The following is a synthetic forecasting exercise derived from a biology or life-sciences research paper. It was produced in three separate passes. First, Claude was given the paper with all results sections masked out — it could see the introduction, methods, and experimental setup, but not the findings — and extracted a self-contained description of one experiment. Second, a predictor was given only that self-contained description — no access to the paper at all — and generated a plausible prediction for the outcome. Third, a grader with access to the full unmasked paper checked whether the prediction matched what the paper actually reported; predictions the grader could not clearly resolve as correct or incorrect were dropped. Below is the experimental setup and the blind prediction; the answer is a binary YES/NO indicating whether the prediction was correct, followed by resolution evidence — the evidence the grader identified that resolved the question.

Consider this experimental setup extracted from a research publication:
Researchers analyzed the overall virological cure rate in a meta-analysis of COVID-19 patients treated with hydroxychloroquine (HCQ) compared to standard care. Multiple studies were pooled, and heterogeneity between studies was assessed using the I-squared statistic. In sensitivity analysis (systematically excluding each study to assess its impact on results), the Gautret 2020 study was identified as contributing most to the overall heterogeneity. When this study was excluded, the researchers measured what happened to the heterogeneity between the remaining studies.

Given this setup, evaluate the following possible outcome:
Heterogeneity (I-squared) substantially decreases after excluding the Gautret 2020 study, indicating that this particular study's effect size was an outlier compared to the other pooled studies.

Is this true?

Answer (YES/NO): YES